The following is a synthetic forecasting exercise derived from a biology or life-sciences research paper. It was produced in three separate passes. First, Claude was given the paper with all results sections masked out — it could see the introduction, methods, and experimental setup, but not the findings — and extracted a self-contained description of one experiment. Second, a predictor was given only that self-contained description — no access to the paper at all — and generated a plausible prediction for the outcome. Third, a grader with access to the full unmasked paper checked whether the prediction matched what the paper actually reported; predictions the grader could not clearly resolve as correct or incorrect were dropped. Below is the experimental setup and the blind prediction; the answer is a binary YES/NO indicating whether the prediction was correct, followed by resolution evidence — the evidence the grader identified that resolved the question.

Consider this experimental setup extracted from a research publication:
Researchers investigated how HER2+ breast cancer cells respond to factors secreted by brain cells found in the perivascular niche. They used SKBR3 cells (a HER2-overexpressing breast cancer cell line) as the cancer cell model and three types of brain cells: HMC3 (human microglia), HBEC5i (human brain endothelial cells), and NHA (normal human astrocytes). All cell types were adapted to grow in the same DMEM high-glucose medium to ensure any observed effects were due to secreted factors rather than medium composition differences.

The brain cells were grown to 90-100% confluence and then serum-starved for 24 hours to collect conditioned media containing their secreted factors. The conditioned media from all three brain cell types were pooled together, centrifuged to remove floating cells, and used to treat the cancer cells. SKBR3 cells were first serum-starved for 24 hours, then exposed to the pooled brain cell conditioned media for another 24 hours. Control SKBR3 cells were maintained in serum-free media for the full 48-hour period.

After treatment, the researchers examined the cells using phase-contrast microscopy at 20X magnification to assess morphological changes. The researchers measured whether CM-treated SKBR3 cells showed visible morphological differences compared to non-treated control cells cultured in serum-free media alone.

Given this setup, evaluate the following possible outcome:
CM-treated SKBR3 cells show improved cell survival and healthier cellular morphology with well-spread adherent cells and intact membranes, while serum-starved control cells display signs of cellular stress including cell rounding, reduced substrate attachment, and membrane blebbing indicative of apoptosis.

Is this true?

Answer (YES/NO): NO